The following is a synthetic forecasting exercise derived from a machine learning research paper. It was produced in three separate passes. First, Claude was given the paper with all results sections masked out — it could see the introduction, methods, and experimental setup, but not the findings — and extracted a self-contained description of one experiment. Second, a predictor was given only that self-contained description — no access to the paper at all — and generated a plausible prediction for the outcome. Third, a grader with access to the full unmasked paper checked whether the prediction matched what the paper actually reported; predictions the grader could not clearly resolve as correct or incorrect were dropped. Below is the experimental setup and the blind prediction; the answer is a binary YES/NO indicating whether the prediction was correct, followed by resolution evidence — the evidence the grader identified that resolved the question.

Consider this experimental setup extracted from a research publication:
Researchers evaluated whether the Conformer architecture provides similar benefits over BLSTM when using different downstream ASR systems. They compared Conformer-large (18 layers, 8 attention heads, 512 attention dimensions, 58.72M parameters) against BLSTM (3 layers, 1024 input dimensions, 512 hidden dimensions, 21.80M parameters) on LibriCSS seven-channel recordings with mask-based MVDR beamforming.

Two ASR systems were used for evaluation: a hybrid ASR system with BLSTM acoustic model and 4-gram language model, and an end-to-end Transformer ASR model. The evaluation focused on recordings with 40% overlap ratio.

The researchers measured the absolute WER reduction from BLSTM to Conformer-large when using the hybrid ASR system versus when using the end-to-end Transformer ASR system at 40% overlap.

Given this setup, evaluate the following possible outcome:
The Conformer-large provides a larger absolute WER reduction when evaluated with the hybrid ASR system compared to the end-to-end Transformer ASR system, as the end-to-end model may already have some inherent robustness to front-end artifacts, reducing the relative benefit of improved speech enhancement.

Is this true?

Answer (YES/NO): NO